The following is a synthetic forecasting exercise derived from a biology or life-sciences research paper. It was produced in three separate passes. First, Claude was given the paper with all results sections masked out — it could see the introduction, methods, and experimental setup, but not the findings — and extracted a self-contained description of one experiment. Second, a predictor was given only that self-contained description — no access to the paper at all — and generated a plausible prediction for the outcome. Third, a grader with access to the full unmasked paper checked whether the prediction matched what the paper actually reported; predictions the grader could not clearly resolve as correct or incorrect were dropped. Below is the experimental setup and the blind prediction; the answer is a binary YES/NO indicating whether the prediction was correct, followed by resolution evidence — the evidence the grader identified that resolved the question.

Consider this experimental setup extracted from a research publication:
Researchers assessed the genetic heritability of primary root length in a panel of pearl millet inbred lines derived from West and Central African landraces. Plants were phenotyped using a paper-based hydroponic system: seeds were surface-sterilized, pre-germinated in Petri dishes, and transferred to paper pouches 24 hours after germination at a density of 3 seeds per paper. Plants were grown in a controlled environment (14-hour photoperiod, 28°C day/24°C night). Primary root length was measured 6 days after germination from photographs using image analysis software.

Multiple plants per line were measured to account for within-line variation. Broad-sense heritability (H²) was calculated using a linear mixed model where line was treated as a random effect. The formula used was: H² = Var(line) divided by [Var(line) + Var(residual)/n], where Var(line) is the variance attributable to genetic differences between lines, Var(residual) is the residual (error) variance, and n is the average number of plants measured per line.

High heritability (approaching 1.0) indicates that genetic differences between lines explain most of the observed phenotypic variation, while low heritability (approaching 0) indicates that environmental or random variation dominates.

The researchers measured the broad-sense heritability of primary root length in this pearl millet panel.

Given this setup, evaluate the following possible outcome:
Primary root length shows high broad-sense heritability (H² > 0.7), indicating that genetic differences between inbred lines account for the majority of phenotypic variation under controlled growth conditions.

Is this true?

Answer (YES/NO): NO